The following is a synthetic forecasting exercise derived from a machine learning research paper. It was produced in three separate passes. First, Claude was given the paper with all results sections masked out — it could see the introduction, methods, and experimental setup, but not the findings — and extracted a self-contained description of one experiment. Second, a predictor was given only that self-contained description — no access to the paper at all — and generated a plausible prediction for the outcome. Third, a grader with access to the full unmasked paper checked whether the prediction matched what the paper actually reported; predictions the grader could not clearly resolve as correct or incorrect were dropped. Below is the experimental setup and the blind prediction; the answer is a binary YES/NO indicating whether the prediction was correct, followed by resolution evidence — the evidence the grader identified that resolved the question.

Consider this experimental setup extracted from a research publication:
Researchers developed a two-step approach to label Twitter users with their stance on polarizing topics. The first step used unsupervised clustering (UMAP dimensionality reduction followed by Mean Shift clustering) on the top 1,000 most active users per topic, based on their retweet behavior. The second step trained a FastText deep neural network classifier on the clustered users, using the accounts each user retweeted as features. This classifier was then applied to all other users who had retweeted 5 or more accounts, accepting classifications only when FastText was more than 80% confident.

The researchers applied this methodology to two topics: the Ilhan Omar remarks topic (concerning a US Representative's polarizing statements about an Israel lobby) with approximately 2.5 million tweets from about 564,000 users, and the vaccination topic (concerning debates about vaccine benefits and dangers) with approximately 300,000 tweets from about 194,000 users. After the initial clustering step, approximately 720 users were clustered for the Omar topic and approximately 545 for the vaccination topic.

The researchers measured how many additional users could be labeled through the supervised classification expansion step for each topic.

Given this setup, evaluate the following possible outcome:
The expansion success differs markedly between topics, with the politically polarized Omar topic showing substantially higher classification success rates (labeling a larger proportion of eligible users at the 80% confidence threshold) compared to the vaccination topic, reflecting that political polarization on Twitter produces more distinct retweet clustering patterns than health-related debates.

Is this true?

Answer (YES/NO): YES